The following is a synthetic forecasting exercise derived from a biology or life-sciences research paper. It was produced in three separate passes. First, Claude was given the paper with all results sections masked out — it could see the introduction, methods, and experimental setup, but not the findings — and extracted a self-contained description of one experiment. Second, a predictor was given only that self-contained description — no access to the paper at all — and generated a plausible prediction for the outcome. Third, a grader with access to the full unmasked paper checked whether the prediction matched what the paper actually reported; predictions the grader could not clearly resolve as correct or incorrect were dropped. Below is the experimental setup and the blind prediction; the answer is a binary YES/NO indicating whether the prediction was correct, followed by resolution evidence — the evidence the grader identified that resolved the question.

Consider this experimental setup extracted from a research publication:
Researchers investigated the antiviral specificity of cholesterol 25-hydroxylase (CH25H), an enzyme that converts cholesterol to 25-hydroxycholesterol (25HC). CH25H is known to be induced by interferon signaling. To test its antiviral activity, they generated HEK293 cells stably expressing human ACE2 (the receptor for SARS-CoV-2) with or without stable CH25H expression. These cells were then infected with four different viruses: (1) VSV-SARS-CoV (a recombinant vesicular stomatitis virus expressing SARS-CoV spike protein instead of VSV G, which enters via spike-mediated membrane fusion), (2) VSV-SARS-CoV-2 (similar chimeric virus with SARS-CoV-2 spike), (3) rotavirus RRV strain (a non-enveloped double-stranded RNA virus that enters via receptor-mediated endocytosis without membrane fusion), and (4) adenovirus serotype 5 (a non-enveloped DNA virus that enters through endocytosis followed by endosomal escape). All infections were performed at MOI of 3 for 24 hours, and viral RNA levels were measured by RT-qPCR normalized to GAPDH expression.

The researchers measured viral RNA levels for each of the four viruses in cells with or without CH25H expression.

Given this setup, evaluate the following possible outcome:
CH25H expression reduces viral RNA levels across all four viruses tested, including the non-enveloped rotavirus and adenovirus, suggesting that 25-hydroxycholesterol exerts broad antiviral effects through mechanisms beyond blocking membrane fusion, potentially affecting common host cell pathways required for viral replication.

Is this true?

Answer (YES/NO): NO